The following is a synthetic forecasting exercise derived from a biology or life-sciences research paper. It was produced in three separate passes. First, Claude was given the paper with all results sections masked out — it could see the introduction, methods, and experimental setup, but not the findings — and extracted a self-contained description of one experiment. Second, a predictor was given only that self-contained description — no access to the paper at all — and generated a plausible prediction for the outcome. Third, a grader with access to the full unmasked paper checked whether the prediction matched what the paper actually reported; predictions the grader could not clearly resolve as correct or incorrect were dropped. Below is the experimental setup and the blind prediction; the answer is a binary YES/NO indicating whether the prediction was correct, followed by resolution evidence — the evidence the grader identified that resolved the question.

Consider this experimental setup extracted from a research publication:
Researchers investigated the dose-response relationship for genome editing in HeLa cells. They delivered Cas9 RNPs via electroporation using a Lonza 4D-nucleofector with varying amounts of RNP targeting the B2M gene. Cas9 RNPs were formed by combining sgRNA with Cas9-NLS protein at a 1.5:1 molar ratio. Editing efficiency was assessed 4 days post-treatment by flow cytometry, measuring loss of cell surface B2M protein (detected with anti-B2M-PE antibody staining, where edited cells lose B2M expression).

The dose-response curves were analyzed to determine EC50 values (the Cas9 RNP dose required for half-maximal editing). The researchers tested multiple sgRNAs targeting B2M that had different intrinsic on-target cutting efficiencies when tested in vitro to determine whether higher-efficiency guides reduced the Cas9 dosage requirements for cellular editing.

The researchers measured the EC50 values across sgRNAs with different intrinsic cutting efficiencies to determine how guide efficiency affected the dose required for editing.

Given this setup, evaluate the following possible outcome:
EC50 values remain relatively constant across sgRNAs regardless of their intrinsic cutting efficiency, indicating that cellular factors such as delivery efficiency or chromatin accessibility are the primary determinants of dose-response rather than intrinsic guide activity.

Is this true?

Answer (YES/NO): NO